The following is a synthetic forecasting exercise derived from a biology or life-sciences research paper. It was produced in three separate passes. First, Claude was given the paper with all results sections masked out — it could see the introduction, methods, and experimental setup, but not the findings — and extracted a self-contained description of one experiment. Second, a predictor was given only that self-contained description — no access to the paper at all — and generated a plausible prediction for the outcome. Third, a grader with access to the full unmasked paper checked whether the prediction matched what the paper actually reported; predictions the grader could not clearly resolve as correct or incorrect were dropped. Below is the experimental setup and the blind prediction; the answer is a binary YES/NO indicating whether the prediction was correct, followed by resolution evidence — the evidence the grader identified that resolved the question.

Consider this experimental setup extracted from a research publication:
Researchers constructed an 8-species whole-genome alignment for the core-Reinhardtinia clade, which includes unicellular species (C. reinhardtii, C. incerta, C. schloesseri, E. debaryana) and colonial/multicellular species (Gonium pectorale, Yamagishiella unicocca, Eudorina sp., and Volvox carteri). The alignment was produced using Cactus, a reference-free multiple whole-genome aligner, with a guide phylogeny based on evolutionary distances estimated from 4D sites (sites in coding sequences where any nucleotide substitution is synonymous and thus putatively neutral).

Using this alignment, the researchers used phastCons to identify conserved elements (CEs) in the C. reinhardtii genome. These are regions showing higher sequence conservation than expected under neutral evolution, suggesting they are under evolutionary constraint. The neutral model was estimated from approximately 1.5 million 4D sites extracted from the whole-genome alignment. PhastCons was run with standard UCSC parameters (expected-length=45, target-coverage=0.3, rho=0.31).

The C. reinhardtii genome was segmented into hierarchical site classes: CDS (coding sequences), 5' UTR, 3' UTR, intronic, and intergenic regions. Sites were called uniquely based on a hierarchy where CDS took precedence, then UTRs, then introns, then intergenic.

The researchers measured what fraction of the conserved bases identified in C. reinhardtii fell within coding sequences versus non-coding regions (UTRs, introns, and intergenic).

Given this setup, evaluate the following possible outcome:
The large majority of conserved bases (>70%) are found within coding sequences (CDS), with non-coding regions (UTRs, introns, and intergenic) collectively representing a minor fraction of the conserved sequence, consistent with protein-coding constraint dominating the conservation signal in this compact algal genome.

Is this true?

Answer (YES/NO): YES